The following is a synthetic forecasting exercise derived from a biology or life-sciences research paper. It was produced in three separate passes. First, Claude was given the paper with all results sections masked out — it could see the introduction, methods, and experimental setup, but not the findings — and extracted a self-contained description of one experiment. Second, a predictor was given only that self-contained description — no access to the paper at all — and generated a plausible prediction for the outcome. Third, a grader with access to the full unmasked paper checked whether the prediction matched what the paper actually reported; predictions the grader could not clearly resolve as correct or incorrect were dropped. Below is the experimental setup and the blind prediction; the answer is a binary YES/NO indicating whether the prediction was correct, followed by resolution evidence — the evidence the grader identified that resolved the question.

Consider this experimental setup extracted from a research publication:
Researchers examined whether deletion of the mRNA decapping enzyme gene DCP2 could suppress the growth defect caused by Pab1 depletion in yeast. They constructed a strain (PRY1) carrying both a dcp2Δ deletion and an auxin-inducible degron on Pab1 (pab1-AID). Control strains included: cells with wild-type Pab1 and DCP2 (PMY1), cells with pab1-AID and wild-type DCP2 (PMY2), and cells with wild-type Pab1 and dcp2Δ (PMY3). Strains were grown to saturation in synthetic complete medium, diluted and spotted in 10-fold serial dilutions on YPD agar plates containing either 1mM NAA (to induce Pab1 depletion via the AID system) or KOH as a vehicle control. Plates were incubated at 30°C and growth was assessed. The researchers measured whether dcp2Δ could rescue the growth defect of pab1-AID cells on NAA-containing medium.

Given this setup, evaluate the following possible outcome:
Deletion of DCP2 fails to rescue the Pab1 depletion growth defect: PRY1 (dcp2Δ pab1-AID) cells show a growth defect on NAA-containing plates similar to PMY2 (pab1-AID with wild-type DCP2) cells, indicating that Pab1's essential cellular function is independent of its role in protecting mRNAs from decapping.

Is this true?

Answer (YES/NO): NO